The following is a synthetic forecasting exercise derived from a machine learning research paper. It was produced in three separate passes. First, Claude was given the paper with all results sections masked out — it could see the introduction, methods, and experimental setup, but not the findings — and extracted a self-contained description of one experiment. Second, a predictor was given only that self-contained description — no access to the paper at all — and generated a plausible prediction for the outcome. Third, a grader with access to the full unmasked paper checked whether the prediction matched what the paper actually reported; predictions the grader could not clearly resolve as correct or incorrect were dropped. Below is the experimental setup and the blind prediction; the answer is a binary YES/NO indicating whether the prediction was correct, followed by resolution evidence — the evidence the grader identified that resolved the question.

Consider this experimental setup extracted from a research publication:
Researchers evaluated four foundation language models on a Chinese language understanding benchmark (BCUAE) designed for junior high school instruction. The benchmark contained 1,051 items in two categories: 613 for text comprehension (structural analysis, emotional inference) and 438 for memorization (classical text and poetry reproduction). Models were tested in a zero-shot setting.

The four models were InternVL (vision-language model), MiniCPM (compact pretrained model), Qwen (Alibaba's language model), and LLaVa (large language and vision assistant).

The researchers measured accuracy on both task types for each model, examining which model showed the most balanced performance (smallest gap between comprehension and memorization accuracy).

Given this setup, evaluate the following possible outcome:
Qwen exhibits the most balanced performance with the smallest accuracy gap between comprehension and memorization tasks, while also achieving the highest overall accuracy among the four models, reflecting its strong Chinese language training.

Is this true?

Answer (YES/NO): NO